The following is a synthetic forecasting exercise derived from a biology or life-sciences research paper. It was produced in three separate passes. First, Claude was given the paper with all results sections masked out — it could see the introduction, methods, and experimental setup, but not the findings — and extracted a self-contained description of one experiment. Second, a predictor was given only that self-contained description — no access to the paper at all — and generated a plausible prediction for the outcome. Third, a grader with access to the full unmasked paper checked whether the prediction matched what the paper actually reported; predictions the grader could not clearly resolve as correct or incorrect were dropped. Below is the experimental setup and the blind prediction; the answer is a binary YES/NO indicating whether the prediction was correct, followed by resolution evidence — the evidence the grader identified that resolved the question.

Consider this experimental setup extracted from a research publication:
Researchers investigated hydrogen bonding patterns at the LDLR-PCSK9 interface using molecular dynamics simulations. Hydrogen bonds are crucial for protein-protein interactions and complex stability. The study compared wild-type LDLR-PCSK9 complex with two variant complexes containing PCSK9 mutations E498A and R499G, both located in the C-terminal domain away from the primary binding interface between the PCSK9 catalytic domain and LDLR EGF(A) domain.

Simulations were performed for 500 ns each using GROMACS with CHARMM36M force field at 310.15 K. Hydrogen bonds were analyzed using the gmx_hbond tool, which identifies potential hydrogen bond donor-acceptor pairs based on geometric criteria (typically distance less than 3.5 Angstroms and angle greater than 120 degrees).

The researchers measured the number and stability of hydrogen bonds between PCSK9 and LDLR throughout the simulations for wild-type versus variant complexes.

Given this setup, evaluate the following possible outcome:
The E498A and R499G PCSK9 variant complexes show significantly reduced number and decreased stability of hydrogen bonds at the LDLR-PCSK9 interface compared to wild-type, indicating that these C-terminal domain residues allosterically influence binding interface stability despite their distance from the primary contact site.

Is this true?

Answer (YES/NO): NO